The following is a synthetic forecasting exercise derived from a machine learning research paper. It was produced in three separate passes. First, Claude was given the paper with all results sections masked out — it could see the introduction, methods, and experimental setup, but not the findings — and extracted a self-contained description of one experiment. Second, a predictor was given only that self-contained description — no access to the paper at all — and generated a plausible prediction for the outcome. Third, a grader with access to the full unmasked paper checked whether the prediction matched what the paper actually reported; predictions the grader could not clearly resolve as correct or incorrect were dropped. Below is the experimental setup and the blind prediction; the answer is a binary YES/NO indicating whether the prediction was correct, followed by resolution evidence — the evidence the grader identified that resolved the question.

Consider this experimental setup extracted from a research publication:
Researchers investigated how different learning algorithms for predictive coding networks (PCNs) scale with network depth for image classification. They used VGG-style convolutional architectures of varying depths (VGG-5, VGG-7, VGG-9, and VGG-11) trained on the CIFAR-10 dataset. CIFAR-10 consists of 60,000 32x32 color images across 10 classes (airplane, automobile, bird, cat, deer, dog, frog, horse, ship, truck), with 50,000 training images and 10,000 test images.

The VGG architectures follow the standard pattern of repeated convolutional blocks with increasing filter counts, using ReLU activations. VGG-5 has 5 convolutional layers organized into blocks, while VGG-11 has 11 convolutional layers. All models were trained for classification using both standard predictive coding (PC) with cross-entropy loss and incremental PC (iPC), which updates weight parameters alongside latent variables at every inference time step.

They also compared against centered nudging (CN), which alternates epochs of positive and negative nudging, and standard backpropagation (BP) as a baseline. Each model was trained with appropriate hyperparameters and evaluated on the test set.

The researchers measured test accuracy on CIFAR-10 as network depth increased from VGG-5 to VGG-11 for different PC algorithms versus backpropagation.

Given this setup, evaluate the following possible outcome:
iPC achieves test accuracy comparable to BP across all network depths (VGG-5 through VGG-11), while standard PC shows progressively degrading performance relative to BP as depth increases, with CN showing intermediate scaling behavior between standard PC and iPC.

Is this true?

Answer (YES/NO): NO